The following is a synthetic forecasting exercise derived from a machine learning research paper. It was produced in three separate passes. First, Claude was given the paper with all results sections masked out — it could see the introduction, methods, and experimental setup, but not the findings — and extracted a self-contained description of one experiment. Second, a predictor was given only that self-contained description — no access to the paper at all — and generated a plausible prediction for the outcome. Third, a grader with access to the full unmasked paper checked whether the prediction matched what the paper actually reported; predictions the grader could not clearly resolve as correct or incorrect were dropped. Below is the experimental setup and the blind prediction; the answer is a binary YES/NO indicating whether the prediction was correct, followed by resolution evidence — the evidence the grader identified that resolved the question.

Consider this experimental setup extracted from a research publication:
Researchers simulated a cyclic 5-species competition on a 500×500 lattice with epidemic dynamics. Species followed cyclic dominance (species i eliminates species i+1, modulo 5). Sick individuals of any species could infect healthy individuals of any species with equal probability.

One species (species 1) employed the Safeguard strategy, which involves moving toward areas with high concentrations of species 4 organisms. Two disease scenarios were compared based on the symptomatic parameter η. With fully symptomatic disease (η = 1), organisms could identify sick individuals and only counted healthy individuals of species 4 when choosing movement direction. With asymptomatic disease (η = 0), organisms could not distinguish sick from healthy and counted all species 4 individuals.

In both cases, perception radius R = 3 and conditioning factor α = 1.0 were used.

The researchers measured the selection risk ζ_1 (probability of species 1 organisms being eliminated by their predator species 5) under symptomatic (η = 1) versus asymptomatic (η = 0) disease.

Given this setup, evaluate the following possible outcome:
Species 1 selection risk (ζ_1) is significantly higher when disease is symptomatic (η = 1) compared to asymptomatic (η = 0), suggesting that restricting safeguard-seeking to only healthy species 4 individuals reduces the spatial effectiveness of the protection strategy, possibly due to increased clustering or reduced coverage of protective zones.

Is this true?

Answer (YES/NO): YES